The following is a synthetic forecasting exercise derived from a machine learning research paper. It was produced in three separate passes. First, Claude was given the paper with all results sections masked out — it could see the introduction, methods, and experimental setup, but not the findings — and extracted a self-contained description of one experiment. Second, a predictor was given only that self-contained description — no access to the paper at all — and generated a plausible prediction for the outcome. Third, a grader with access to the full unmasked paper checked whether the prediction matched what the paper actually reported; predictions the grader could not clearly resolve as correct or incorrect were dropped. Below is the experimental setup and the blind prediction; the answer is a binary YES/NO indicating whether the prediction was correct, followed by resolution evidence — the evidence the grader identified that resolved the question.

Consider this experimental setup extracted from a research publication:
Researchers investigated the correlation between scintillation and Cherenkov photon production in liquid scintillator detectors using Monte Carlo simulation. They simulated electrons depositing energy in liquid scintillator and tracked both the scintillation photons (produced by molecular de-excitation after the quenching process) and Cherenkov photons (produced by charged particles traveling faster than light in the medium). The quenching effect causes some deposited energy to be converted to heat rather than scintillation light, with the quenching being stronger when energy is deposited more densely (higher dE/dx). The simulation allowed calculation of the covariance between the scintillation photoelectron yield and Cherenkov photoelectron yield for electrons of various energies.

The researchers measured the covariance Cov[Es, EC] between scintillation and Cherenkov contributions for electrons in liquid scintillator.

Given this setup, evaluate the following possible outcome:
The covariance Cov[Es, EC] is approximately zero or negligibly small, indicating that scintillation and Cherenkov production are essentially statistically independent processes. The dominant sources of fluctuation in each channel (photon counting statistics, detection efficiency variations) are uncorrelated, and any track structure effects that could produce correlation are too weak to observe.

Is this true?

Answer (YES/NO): NO